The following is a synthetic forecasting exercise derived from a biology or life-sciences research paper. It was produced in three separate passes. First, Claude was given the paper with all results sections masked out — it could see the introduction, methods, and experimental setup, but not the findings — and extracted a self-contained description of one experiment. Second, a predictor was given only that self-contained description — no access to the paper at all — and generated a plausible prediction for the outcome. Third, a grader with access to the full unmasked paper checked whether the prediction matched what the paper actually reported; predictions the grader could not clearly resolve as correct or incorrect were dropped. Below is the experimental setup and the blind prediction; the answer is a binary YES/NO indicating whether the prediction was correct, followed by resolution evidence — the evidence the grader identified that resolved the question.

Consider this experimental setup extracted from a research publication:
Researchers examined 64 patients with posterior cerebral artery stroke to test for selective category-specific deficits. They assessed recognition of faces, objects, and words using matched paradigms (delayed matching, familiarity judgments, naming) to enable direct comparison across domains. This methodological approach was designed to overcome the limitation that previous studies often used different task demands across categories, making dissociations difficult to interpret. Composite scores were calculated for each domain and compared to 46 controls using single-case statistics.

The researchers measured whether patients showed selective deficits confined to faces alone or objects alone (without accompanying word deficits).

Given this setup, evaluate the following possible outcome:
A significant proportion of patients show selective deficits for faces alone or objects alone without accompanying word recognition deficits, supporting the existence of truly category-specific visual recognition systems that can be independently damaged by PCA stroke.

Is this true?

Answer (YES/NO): NO